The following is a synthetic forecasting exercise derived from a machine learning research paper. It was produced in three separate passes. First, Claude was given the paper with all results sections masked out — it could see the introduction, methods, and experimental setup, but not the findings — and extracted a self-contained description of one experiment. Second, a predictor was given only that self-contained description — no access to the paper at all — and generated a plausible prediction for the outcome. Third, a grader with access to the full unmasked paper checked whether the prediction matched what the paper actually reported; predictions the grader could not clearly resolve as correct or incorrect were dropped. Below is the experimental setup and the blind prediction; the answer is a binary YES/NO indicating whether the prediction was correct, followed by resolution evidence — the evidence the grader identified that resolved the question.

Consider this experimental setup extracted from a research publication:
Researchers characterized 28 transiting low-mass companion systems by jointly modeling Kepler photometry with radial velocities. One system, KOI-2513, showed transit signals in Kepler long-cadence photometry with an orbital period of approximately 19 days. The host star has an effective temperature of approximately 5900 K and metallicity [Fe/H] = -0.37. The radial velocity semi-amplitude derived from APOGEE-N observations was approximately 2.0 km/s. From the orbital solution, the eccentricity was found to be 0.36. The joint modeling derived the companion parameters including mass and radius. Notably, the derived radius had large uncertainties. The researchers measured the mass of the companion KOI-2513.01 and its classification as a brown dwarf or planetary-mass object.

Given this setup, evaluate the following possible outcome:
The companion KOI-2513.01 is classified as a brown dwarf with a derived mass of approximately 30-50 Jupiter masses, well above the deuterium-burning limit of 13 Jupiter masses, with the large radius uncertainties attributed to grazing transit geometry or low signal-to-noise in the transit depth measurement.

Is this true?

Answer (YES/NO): NO